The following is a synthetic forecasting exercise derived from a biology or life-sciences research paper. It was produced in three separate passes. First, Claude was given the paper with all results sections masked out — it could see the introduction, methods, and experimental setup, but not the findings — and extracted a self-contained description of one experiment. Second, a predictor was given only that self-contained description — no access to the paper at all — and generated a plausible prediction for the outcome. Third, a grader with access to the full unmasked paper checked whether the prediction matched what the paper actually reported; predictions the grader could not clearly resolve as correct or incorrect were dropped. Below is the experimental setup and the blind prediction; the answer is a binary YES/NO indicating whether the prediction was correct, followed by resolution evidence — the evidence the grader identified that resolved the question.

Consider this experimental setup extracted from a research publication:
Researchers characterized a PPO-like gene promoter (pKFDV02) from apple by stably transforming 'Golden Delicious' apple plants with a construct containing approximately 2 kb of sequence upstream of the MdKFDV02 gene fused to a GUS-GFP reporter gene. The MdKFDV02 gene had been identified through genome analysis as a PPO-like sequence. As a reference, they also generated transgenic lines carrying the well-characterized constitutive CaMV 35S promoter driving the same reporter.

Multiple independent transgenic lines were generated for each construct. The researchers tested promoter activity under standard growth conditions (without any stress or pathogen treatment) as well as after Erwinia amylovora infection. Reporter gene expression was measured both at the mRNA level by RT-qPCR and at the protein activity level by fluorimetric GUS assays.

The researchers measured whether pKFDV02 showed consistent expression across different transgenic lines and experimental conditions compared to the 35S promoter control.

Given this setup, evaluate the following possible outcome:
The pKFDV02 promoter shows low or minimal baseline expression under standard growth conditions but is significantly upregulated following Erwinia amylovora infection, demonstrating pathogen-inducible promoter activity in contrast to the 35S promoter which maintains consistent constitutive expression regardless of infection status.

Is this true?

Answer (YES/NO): NO